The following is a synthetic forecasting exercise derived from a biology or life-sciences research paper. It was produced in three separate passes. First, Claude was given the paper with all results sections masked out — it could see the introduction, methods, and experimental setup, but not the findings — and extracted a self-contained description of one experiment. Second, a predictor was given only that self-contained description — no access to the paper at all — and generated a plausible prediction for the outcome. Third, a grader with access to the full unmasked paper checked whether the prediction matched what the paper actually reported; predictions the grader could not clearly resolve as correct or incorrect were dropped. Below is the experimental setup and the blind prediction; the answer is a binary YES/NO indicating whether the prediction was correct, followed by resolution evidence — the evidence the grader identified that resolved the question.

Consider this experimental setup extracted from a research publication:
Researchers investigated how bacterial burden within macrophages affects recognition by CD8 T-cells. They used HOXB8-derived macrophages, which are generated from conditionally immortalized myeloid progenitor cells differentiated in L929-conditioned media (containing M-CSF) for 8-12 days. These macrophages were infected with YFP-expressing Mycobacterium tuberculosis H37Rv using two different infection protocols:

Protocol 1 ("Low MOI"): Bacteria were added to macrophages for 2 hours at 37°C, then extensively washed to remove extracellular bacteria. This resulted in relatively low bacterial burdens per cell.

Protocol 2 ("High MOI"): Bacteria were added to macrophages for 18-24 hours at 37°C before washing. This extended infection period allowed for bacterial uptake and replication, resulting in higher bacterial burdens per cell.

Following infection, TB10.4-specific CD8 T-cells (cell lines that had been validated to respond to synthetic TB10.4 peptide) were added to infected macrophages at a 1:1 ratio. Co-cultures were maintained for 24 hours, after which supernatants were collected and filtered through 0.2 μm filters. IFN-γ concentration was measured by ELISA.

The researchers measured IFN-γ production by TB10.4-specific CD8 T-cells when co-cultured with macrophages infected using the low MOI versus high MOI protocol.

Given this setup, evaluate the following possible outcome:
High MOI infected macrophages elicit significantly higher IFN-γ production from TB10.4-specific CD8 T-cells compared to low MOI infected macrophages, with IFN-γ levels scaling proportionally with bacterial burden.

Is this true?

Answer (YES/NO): NO